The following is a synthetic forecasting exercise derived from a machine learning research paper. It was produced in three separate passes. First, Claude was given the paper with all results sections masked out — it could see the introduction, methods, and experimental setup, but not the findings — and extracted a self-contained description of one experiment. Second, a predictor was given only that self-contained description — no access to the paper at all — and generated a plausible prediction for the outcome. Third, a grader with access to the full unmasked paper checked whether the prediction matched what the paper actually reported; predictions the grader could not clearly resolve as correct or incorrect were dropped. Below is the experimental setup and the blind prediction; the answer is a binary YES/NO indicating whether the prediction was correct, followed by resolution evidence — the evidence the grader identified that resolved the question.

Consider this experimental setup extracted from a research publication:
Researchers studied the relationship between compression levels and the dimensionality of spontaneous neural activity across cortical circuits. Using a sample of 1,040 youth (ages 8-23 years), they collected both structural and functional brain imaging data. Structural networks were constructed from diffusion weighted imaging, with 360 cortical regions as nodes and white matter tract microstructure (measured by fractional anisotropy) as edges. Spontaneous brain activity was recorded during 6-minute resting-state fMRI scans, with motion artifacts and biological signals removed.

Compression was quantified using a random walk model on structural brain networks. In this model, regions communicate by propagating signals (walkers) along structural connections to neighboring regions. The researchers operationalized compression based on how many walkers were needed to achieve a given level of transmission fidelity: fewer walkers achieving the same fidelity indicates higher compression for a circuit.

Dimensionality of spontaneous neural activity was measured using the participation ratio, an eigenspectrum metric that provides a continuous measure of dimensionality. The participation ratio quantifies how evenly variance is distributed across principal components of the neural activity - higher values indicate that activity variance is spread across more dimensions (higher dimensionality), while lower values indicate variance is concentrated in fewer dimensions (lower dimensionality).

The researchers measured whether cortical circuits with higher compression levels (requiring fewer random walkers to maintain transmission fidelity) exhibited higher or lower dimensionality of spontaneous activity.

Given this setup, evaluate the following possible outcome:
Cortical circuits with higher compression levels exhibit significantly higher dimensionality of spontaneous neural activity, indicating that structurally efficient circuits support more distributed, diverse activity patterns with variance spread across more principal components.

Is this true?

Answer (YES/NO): NO